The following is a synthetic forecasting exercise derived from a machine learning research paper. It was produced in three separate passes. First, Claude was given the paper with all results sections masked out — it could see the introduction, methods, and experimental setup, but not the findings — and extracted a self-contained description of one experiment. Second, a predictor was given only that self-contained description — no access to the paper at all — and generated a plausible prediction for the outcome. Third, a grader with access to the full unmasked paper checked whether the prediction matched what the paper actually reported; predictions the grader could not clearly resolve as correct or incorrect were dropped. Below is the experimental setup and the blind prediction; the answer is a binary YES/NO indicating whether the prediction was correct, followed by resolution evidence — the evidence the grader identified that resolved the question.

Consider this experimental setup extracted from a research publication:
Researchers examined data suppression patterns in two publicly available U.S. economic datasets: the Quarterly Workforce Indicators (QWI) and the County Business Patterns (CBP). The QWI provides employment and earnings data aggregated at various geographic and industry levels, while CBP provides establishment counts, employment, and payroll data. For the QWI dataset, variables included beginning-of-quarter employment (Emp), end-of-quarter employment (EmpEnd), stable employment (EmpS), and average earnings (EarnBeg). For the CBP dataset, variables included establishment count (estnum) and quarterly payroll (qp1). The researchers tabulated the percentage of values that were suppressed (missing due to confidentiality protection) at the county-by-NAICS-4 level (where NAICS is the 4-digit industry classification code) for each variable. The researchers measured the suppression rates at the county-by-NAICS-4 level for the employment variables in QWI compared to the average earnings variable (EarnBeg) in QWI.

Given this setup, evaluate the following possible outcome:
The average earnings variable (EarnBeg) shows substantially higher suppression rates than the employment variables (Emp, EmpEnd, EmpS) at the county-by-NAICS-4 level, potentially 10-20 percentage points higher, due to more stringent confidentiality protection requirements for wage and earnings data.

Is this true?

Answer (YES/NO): NO